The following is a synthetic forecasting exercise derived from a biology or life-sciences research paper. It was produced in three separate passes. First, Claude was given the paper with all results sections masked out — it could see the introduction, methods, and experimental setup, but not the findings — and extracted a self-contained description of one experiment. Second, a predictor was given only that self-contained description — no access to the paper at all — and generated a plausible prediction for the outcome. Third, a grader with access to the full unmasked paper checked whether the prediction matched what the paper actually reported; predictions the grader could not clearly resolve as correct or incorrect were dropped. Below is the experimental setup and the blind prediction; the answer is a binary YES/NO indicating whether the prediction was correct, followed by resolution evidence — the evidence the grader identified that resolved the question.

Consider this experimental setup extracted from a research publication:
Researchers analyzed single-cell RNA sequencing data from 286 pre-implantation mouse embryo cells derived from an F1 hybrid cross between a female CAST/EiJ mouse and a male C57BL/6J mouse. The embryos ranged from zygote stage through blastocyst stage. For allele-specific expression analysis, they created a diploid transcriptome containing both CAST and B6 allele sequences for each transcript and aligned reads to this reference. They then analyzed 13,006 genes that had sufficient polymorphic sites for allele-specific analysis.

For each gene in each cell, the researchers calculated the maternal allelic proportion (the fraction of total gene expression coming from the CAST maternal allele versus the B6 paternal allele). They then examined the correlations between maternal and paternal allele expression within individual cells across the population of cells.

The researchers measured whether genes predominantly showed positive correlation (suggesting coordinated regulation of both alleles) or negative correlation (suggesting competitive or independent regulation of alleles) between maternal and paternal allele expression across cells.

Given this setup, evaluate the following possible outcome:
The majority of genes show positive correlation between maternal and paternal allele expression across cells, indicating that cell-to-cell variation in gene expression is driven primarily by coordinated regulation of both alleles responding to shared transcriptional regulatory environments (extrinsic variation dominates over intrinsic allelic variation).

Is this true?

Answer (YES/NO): YES